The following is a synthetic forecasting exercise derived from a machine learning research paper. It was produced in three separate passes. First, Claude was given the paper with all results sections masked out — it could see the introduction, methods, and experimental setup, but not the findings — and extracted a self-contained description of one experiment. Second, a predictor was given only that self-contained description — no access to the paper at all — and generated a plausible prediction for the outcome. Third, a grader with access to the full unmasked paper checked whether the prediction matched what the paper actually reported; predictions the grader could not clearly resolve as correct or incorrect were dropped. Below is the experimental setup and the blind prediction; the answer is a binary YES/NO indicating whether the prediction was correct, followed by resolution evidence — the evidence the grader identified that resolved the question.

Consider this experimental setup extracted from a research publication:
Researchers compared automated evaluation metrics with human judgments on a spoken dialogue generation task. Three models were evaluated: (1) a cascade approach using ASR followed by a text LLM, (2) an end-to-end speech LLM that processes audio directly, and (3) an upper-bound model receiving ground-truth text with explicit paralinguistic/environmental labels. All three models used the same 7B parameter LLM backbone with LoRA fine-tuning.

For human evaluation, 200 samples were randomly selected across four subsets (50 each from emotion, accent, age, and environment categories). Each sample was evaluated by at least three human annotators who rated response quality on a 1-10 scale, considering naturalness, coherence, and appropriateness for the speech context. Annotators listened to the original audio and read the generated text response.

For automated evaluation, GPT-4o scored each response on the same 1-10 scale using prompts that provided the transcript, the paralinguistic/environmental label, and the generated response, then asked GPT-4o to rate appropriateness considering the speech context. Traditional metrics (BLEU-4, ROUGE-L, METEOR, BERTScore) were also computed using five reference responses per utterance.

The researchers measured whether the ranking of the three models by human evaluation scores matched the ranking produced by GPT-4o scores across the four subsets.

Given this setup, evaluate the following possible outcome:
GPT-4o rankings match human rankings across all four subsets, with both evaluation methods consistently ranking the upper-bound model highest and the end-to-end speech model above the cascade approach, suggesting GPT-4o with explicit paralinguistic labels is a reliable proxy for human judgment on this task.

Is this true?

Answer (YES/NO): YES